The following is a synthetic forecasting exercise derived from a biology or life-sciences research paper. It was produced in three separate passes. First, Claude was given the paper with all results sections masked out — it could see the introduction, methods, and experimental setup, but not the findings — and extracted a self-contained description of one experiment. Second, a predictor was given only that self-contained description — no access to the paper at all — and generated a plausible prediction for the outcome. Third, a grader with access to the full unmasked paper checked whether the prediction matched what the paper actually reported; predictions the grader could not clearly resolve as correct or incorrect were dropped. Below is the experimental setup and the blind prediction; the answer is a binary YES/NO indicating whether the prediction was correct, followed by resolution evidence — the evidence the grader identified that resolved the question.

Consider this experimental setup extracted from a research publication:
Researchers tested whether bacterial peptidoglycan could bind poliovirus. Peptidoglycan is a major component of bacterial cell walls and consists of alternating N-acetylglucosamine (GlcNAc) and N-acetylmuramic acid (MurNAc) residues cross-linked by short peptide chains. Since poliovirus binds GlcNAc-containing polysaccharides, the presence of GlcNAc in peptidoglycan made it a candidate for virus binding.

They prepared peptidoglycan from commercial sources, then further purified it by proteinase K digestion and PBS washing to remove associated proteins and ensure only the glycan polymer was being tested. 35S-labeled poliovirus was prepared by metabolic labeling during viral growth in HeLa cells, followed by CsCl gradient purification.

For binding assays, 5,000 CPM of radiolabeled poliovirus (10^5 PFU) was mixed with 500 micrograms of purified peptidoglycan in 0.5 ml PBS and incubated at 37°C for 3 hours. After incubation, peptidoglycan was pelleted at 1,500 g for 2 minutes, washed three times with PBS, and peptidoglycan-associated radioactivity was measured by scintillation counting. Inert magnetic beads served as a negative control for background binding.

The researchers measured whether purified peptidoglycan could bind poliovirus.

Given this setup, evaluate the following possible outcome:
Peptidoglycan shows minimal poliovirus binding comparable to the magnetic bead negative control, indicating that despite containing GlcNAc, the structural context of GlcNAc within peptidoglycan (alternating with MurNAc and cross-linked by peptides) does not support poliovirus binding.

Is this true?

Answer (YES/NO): NO